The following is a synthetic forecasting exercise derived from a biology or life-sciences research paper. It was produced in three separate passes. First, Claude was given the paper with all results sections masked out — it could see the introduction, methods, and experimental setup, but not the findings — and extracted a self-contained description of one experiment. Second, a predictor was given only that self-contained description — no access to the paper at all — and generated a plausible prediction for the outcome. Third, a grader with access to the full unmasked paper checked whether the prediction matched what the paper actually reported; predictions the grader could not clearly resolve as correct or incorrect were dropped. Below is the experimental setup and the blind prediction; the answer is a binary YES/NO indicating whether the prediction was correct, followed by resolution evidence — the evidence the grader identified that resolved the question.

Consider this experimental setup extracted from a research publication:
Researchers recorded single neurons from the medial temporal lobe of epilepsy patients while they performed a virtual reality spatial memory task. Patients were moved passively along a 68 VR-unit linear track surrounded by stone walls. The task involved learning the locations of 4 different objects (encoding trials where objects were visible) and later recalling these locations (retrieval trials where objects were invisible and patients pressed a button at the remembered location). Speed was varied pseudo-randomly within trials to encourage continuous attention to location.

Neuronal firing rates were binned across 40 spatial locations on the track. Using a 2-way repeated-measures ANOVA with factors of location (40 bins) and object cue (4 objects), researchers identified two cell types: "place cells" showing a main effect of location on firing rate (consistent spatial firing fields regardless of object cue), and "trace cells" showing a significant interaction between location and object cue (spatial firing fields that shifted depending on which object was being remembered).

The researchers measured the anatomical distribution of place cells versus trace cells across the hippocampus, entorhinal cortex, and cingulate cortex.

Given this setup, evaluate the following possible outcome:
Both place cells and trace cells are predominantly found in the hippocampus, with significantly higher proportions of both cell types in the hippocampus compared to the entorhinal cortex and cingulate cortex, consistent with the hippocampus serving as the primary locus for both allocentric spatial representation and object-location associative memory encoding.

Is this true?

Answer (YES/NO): NO